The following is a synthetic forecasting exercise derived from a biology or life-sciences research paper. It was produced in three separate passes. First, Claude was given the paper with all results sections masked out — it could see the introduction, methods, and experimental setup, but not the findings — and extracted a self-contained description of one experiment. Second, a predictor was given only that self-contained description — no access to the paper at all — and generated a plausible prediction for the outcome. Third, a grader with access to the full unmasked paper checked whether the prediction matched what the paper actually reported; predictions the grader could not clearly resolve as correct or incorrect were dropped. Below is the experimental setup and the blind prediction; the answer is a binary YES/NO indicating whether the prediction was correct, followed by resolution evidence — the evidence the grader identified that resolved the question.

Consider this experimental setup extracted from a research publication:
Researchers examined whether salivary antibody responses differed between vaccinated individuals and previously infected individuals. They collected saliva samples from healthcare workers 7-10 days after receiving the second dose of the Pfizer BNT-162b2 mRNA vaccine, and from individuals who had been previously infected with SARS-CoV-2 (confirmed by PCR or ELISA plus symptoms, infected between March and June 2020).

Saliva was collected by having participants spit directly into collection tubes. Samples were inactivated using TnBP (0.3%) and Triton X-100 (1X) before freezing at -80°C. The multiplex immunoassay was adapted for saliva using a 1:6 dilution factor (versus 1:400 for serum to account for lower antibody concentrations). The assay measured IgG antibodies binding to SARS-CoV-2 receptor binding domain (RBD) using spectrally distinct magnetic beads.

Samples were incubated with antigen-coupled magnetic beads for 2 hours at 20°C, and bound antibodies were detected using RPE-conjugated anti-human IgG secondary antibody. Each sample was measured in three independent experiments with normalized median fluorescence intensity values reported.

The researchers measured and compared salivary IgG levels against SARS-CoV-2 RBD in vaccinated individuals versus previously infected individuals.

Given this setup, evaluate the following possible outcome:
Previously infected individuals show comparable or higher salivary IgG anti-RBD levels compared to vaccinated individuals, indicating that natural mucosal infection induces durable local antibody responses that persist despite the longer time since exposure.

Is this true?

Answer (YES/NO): NO